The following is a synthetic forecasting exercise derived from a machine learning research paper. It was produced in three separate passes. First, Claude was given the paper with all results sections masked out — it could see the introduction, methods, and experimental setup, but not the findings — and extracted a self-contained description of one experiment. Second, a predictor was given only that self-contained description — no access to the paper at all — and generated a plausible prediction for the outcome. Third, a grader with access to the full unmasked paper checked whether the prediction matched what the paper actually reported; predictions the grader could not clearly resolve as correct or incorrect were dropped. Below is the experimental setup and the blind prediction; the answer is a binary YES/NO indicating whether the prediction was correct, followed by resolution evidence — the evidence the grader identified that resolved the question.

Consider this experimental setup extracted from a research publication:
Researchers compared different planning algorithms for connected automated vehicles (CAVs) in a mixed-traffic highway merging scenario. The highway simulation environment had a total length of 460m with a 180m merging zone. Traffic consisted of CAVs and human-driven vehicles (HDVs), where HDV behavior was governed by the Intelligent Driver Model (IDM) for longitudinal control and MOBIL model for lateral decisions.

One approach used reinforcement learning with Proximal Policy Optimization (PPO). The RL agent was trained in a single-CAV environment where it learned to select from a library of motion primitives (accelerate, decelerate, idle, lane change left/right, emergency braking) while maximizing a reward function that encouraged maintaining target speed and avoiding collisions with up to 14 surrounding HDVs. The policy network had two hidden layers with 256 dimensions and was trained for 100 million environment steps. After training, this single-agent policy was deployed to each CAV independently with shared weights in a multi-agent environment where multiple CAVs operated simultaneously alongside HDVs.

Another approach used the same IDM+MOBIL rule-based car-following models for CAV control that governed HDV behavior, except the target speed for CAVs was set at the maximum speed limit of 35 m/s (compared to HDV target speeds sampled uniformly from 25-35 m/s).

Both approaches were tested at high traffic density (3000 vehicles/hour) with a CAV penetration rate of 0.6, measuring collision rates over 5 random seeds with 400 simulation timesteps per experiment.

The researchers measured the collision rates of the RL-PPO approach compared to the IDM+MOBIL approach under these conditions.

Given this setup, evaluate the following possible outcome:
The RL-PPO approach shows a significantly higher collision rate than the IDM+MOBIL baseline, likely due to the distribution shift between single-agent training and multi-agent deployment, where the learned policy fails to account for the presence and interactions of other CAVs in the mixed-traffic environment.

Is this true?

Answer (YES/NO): NO